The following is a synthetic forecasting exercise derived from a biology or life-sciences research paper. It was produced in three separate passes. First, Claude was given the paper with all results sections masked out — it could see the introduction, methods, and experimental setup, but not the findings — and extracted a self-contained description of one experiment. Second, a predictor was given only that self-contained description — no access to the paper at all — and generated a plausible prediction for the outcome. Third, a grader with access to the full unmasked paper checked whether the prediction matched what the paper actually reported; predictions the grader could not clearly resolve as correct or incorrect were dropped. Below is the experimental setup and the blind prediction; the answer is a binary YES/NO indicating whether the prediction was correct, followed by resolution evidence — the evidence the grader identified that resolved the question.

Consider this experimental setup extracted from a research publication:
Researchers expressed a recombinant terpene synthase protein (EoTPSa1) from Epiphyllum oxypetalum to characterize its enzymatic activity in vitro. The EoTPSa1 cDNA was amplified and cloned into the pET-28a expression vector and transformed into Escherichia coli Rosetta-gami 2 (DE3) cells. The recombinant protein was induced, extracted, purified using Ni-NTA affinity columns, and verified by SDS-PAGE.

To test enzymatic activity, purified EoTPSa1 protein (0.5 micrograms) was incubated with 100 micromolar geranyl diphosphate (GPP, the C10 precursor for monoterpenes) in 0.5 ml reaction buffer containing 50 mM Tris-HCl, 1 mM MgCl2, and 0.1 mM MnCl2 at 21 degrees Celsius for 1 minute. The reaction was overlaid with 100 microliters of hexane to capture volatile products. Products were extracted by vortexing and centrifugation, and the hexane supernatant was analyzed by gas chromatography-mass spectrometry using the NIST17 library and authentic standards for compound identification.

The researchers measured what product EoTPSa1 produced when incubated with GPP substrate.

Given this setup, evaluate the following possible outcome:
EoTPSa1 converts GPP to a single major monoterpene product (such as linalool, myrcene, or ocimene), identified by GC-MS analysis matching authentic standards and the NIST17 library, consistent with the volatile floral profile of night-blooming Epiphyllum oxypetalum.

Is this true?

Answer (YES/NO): NO